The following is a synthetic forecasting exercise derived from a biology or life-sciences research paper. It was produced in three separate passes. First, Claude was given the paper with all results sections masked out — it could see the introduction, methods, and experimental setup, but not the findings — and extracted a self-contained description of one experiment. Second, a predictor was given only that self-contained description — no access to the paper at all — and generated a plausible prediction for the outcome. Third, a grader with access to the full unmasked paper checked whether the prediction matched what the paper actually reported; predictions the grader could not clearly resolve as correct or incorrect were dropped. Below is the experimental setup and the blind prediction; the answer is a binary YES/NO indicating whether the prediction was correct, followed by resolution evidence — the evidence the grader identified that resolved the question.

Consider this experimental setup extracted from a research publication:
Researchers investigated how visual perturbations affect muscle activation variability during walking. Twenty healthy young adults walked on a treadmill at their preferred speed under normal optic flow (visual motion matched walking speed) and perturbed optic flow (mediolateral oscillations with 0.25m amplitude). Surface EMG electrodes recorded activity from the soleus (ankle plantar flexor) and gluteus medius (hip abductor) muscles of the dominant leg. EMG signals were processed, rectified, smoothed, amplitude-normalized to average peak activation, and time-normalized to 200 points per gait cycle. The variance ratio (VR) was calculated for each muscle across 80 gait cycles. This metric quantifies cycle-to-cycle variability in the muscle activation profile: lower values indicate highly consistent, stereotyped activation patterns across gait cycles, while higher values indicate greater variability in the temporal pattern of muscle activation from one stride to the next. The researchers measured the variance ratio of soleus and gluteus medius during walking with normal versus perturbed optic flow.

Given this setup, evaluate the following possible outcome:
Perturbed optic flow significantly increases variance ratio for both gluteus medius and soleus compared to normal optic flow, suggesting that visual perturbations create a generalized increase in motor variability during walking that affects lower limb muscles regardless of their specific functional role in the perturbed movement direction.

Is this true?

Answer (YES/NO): YES